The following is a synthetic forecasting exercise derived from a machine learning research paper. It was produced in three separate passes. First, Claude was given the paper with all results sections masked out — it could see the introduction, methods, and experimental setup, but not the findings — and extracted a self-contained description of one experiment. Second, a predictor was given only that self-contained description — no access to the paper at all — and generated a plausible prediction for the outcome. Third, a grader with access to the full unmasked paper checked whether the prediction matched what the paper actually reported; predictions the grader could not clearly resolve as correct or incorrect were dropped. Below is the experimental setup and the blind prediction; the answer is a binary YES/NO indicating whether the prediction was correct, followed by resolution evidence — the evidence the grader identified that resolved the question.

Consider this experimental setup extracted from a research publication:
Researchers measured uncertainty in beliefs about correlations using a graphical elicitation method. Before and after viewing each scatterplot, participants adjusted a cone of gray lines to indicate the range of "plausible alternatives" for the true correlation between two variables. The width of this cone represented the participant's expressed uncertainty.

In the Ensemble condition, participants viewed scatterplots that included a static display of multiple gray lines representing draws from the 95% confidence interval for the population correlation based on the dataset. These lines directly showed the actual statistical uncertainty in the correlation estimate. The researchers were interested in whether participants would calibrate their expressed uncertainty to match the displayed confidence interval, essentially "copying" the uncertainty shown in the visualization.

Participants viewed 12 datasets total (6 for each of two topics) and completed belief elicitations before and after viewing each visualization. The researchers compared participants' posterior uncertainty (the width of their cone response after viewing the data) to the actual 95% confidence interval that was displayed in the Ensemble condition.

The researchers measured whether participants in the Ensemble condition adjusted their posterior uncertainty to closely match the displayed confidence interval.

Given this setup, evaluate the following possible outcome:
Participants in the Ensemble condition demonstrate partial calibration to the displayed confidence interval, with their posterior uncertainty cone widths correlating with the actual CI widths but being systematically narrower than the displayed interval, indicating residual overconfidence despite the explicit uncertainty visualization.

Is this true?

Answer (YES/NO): NO